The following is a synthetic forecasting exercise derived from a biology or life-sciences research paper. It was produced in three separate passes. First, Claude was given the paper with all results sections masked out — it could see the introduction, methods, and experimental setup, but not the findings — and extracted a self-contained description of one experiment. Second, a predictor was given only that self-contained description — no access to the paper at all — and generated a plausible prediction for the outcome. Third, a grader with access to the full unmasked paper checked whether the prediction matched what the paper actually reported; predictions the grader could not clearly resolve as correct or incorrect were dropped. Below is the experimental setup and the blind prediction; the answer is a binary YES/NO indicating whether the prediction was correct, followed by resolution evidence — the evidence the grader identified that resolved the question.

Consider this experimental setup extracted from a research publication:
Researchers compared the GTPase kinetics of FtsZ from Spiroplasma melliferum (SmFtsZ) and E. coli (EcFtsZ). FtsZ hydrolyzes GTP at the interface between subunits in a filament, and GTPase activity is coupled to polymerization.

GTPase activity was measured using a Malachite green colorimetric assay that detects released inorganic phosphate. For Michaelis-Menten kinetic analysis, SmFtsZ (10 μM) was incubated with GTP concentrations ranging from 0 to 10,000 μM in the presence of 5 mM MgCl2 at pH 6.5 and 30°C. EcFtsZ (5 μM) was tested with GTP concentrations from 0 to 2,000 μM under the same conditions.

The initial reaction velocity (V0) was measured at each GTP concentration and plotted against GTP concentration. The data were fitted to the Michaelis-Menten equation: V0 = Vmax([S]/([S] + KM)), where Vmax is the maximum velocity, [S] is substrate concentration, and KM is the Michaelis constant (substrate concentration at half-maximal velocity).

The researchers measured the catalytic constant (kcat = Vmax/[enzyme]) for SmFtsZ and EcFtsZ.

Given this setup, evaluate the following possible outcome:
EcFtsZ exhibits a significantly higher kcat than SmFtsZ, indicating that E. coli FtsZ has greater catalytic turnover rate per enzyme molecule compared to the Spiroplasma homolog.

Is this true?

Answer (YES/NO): YES